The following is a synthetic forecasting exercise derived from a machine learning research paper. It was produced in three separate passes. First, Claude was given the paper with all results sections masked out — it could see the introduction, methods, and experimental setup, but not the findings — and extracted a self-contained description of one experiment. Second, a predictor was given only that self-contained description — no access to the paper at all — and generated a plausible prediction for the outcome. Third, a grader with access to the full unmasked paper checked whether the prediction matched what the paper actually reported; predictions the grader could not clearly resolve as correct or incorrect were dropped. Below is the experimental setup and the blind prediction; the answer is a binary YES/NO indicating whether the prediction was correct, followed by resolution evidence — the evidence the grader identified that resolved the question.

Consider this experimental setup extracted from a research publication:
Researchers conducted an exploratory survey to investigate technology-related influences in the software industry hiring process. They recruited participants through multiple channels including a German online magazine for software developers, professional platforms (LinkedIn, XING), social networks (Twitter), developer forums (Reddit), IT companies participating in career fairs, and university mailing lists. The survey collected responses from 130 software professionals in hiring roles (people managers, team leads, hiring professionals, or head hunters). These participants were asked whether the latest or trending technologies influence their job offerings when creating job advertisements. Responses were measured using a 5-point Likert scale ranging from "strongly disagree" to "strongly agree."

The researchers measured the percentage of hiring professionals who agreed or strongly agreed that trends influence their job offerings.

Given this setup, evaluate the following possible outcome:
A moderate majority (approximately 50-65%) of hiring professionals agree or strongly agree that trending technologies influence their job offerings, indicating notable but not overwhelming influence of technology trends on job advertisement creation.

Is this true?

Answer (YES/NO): YES